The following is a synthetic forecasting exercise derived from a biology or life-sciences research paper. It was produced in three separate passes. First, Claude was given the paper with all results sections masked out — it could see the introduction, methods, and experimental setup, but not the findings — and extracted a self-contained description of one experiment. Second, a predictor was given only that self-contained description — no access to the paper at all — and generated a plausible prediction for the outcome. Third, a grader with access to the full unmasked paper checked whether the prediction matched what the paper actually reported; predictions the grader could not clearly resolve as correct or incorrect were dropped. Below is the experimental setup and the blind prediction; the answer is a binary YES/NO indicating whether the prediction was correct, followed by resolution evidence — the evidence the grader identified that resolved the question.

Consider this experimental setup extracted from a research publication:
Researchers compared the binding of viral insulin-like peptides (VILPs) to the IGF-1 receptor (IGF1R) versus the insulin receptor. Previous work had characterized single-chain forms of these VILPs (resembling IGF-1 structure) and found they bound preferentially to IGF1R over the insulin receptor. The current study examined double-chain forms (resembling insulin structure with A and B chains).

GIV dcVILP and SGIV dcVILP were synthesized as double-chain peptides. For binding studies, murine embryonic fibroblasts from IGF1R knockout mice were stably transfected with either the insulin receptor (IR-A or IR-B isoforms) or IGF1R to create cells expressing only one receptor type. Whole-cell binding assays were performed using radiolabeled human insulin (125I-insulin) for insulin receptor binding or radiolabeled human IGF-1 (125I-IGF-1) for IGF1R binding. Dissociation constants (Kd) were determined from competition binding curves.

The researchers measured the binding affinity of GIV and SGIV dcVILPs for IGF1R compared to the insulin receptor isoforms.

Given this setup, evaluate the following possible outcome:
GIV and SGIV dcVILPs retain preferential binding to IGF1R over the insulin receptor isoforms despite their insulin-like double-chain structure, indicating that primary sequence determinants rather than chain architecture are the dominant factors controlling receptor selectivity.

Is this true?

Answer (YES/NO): YES